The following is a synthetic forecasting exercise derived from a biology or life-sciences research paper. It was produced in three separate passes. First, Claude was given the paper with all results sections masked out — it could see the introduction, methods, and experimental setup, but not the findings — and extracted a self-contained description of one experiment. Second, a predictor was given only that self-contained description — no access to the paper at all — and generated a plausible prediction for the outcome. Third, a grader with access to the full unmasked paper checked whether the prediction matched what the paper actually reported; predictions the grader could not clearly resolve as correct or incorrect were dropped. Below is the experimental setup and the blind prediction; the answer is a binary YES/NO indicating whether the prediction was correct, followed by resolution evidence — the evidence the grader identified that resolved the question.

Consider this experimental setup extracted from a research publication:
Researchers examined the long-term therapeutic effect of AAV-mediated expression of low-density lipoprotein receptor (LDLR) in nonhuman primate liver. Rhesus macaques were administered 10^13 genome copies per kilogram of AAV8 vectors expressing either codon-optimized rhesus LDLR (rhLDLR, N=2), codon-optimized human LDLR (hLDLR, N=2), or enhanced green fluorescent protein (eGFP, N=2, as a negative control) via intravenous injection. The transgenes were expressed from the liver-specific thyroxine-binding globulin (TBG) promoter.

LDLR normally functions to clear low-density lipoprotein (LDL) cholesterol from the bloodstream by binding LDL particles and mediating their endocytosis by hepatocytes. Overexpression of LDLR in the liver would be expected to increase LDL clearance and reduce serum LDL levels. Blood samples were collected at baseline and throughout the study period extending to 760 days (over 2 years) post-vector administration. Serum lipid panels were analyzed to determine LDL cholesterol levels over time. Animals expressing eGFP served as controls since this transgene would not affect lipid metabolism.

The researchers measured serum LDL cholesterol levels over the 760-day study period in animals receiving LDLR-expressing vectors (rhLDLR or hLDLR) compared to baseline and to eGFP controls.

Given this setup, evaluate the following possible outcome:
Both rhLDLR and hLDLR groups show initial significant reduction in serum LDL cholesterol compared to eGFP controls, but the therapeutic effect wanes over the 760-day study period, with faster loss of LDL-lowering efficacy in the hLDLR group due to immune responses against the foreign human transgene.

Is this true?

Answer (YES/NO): NO